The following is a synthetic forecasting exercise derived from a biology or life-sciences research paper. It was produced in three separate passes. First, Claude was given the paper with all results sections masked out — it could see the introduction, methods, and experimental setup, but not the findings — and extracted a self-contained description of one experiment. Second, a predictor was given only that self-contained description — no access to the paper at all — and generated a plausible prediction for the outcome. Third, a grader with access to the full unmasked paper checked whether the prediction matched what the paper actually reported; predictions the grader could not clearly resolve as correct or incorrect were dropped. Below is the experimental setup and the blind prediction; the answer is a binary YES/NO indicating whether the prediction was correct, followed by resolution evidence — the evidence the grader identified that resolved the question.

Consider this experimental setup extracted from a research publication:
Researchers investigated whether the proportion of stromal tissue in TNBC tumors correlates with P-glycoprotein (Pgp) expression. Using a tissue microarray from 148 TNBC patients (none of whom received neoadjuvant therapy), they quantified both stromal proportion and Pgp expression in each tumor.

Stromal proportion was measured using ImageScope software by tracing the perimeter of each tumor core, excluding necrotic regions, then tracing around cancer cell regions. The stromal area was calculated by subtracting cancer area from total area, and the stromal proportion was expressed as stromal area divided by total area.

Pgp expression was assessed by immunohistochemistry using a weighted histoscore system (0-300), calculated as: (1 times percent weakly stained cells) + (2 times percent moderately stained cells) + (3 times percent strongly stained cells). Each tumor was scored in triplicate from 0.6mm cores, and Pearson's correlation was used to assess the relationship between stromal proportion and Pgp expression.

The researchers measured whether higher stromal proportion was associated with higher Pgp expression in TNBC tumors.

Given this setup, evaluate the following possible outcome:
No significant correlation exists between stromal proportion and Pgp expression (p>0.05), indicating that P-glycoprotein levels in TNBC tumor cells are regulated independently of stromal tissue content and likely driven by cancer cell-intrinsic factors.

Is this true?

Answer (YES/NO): NO